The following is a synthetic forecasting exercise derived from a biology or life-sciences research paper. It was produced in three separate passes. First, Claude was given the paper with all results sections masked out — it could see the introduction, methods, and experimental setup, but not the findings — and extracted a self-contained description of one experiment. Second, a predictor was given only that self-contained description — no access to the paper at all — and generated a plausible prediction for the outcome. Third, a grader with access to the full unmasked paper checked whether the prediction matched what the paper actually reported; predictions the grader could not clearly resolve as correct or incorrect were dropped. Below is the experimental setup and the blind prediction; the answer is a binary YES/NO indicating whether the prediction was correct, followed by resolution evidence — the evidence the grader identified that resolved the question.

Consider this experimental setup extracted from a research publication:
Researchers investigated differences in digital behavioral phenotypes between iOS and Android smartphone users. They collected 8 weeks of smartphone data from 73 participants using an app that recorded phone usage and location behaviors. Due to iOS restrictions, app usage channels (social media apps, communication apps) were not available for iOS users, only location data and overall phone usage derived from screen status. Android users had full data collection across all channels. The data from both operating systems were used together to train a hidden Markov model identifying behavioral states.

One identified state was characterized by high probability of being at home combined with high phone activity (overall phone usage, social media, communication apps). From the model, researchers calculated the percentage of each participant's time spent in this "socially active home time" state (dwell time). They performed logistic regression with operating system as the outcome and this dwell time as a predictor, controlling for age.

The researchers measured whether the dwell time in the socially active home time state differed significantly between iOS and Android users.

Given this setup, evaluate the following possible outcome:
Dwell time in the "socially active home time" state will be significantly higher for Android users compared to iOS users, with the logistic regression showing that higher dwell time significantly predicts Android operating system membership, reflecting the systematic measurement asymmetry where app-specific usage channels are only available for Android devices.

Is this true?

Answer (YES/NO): YES